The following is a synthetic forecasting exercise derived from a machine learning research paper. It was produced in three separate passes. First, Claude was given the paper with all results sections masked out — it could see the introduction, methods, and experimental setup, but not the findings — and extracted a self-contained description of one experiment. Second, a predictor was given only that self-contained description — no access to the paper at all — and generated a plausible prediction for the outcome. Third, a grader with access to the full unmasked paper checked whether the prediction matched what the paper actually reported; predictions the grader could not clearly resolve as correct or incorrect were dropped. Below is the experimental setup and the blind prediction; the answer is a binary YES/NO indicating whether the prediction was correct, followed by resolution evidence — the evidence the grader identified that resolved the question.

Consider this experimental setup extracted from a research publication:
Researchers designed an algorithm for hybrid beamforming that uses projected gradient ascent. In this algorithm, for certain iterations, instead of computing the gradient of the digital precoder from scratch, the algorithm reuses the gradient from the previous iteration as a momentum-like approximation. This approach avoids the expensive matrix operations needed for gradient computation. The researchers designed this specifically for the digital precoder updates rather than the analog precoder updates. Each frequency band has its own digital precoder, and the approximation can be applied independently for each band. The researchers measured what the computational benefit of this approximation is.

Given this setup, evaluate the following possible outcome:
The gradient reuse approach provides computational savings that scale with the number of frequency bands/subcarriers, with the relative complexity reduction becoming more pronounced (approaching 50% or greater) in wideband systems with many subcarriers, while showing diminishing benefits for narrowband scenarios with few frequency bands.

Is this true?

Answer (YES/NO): NO